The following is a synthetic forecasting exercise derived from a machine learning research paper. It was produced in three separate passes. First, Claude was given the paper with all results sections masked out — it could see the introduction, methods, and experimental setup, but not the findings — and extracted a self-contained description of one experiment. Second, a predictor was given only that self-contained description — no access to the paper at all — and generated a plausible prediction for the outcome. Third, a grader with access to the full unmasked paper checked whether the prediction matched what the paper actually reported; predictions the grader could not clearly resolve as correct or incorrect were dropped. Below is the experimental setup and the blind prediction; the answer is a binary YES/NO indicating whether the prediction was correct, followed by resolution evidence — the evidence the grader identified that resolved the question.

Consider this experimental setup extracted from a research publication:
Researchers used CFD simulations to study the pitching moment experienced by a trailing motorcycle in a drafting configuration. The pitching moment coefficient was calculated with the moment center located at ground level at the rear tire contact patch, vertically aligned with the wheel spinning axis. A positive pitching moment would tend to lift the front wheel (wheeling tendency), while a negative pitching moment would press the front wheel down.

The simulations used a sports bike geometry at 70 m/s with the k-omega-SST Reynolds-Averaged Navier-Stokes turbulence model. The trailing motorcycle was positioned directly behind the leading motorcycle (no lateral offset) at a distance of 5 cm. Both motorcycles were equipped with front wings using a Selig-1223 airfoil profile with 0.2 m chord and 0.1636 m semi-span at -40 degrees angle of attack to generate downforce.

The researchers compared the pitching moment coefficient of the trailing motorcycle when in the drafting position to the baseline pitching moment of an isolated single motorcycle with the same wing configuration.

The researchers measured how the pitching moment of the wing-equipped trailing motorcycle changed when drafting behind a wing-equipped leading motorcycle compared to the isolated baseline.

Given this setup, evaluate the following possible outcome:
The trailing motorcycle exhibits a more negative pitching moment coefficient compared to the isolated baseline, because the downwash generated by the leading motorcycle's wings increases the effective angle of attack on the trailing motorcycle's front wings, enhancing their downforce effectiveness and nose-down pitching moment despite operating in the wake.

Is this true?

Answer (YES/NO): NO